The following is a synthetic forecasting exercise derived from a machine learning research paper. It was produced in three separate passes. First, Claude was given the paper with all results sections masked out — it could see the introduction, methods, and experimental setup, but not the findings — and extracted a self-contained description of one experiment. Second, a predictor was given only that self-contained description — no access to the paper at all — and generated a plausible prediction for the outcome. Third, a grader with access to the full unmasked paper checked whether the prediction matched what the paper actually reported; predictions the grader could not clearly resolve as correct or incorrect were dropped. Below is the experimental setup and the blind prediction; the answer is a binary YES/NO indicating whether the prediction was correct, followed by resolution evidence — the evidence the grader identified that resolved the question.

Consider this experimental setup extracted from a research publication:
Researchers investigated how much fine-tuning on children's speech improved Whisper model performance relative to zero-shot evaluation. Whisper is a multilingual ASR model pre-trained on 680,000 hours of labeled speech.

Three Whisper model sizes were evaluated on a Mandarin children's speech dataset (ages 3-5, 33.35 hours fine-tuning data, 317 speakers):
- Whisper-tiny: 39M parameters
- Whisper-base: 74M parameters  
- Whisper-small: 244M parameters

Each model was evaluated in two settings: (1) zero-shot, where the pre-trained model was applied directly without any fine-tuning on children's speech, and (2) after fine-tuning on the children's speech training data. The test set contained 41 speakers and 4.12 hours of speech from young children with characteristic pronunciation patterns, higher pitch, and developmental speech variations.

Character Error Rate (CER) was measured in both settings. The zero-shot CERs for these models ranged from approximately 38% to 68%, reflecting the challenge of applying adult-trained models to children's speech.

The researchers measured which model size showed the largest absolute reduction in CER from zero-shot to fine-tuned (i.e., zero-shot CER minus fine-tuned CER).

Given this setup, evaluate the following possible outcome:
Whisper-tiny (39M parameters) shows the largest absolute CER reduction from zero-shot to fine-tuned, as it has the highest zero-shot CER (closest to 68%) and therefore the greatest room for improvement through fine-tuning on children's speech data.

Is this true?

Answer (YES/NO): YES